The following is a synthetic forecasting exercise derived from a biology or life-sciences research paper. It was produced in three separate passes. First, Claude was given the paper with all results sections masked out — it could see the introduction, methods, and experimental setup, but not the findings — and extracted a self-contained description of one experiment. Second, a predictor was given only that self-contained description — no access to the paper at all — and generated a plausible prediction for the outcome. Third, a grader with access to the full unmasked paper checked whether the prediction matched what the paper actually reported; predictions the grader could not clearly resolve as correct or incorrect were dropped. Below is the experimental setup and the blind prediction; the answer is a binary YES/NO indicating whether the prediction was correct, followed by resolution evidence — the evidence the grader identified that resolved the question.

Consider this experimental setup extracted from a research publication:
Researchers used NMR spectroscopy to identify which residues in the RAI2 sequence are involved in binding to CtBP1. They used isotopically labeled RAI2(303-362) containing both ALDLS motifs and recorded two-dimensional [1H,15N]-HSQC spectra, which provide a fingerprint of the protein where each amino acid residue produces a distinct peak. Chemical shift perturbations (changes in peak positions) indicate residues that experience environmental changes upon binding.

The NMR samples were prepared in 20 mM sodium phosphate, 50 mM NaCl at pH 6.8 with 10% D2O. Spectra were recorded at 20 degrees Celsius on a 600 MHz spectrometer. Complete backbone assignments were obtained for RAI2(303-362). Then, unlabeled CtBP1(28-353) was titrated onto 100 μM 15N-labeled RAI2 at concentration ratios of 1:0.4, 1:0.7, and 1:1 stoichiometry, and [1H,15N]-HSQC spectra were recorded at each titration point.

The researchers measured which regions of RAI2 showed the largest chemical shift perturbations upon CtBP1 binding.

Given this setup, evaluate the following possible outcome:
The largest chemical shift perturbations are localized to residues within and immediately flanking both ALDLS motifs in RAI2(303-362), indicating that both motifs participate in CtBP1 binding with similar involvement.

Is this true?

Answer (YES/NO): YES